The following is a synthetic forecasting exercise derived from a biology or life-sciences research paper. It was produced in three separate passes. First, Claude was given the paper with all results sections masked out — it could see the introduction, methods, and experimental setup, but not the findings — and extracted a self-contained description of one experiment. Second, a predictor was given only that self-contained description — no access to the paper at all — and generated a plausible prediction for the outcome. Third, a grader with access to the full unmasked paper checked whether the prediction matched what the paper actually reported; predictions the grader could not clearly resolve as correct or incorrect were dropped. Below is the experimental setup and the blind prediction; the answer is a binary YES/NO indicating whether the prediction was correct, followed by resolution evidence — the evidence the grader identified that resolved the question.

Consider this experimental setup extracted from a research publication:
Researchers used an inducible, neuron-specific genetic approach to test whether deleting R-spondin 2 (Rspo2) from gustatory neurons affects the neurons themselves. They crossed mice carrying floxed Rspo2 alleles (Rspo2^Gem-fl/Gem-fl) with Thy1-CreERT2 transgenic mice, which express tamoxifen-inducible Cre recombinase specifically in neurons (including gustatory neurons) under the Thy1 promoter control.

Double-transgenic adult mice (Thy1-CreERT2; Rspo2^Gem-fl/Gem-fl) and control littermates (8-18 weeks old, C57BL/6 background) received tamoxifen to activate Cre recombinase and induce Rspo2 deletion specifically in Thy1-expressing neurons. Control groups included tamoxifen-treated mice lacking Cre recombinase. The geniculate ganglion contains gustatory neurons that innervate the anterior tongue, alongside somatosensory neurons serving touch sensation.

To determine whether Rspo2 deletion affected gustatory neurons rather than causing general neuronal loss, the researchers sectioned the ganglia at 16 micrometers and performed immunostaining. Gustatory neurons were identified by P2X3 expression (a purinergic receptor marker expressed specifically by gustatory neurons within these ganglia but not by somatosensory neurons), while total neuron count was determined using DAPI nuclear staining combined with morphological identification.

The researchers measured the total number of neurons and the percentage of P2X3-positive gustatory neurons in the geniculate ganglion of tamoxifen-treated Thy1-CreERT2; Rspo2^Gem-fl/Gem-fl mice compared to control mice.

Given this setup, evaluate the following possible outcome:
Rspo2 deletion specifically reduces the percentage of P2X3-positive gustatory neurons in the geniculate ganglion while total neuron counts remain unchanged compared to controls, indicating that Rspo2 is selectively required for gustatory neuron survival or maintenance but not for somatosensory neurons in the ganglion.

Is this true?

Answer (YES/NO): NO